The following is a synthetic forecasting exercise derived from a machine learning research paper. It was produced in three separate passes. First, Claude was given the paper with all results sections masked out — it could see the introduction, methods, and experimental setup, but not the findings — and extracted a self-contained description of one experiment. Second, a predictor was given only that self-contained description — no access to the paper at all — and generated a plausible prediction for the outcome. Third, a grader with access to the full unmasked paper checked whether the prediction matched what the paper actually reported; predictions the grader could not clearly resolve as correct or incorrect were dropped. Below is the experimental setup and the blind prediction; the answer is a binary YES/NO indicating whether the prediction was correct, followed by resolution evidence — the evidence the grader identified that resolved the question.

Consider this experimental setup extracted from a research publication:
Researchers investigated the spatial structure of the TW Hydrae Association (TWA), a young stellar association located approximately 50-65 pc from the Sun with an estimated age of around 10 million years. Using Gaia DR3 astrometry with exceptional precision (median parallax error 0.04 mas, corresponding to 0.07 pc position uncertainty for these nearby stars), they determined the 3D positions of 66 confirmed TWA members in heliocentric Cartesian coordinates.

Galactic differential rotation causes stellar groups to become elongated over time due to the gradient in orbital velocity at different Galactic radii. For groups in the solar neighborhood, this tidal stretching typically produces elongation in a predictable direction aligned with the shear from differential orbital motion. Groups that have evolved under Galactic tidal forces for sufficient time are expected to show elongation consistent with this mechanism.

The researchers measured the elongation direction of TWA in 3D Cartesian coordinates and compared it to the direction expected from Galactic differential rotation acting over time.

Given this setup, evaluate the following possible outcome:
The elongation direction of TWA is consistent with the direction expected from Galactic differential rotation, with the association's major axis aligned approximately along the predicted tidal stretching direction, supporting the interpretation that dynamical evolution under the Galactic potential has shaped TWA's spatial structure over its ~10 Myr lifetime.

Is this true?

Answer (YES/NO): NO